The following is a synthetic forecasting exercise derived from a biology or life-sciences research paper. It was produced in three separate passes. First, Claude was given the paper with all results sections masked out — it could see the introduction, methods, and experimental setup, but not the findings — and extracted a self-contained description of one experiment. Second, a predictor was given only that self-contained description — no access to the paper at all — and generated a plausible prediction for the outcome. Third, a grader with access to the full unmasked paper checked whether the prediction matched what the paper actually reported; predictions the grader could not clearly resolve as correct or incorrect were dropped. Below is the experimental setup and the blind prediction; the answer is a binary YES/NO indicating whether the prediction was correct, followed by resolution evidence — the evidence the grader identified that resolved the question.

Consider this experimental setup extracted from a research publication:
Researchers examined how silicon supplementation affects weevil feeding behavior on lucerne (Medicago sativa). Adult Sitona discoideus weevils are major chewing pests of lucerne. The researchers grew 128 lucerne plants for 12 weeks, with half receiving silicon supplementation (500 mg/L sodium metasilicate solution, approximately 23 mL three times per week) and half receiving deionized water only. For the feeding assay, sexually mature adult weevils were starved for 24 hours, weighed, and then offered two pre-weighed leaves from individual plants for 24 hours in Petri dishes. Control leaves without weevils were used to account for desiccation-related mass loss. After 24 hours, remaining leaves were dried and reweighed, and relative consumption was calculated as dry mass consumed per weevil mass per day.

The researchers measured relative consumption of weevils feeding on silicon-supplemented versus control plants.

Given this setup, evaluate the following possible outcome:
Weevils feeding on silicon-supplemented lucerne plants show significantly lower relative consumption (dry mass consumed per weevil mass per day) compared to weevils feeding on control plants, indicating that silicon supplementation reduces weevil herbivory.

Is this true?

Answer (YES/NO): YES